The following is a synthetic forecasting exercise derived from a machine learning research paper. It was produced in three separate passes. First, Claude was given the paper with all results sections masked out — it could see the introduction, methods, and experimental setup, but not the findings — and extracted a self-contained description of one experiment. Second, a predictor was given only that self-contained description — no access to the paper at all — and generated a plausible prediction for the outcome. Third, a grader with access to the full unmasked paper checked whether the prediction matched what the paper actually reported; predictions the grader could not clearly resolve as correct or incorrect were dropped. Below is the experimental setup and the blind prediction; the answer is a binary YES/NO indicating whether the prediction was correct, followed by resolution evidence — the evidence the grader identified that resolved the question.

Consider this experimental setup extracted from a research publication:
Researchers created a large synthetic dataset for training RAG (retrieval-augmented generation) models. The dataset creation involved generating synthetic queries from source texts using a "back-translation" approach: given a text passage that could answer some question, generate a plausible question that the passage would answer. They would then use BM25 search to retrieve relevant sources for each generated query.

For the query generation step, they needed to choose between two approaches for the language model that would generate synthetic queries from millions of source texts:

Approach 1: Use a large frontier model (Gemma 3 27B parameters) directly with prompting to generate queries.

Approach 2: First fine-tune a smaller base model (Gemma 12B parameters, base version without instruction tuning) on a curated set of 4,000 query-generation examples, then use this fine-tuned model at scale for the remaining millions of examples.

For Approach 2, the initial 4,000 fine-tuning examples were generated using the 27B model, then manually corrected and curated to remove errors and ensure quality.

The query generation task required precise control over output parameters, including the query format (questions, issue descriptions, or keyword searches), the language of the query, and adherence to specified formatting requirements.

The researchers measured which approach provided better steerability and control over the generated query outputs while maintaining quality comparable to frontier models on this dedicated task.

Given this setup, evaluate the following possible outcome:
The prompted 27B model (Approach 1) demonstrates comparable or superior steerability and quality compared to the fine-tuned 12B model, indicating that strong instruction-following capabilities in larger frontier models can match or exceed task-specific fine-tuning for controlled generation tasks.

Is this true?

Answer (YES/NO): NO